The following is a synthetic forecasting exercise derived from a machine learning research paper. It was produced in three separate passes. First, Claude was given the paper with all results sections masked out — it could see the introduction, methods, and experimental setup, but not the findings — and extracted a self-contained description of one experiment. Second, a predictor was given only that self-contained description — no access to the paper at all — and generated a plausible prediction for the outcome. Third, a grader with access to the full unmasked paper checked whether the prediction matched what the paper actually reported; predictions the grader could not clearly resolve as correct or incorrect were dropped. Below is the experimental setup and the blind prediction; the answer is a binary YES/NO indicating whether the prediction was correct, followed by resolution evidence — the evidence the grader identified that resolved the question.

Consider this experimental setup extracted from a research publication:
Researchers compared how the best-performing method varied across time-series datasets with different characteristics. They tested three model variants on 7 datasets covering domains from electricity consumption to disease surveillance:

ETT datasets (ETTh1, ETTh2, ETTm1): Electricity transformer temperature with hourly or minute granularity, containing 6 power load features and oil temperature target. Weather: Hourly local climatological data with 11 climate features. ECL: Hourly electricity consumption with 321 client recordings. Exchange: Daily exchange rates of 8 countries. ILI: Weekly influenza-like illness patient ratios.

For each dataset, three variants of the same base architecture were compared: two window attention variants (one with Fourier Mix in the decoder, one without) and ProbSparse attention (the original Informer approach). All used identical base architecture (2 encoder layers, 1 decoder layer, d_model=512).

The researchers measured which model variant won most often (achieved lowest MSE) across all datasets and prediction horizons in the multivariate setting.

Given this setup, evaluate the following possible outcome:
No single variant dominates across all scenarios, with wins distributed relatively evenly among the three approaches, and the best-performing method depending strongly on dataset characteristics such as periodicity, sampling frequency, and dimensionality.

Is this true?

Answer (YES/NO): NO